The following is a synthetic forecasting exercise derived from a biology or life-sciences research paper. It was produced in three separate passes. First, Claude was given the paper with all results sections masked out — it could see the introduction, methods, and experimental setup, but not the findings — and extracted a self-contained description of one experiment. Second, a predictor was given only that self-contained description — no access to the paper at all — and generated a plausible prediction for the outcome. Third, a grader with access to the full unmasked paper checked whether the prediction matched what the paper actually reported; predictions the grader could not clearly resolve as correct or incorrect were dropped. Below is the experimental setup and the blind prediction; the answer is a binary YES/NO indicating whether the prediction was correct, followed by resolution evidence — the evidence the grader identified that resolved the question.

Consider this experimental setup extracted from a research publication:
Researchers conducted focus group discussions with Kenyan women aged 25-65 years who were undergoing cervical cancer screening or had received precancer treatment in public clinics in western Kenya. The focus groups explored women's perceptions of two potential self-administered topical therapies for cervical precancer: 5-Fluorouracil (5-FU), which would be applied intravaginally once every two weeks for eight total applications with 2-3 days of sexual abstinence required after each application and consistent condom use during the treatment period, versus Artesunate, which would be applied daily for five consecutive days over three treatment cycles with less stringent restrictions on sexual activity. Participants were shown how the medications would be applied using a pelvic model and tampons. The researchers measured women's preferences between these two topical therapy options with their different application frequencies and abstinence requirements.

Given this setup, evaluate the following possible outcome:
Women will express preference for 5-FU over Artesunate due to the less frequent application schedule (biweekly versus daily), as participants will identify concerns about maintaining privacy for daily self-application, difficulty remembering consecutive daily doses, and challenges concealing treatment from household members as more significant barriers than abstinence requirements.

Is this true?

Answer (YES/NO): NO